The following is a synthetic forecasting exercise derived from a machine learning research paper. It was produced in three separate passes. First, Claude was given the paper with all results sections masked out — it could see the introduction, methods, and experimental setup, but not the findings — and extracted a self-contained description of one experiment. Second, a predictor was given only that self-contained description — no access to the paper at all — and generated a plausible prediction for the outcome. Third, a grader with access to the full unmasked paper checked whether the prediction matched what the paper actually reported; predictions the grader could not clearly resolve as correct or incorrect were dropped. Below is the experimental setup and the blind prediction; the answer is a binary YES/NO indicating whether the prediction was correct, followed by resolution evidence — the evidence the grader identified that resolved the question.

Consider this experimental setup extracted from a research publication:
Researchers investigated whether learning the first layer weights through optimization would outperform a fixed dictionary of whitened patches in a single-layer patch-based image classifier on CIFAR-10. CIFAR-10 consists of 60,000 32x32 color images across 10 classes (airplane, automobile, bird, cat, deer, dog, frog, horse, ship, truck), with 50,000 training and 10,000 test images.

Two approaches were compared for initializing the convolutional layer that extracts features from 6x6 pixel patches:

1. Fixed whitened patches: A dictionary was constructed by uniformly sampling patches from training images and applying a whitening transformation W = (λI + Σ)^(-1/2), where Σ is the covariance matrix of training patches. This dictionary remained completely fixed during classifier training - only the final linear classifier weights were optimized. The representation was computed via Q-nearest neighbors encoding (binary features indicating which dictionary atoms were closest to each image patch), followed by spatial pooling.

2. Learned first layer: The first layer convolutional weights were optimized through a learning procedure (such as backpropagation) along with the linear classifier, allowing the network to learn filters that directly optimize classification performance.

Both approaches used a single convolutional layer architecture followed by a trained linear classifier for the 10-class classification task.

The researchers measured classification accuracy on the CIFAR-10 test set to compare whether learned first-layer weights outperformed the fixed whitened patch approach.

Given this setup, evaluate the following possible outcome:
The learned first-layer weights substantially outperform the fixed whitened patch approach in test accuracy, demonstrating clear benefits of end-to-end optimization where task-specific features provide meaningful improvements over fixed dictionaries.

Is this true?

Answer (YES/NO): NO